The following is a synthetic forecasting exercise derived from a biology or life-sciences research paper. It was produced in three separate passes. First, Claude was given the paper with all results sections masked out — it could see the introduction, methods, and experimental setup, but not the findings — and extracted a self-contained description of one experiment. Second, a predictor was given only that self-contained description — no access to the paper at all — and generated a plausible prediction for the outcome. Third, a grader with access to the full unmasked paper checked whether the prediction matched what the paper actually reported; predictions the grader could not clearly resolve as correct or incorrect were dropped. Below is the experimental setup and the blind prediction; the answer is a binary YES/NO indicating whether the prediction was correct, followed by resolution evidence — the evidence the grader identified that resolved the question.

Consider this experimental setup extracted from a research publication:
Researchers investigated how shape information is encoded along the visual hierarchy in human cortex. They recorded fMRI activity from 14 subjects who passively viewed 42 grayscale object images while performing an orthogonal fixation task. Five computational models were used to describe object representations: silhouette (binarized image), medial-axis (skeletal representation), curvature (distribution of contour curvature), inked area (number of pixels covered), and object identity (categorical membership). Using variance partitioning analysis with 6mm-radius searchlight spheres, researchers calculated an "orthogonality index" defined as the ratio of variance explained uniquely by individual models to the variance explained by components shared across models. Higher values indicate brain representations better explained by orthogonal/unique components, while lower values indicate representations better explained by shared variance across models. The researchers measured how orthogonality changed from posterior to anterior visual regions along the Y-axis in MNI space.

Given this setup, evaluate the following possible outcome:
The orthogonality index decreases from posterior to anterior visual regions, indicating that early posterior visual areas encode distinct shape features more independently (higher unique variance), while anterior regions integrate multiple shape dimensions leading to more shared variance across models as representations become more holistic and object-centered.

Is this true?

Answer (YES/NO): YES